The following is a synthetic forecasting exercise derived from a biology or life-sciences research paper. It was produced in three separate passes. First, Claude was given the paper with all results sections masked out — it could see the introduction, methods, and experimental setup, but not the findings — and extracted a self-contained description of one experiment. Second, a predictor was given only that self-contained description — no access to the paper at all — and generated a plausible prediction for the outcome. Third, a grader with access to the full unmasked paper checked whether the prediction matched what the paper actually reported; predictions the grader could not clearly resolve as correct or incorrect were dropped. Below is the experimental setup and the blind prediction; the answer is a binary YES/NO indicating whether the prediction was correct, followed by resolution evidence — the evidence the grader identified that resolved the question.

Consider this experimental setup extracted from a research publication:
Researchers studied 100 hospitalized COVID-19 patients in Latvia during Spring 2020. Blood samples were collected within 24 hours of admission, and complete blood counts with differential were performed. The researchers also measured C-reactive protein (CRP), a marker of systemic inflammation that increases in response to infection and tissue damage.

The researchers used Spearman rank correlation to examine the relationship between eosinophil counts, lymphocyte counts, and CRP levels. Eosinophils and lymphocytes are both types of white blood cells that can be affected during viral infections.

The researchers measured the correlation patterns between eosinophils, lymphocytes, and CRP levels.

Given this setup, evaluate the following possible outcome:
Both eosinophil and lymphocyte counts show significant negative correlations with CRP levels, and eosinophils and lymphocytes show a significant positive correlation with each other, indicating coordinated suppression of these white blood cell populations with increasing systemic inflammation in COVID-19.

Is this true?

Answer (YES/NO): YES